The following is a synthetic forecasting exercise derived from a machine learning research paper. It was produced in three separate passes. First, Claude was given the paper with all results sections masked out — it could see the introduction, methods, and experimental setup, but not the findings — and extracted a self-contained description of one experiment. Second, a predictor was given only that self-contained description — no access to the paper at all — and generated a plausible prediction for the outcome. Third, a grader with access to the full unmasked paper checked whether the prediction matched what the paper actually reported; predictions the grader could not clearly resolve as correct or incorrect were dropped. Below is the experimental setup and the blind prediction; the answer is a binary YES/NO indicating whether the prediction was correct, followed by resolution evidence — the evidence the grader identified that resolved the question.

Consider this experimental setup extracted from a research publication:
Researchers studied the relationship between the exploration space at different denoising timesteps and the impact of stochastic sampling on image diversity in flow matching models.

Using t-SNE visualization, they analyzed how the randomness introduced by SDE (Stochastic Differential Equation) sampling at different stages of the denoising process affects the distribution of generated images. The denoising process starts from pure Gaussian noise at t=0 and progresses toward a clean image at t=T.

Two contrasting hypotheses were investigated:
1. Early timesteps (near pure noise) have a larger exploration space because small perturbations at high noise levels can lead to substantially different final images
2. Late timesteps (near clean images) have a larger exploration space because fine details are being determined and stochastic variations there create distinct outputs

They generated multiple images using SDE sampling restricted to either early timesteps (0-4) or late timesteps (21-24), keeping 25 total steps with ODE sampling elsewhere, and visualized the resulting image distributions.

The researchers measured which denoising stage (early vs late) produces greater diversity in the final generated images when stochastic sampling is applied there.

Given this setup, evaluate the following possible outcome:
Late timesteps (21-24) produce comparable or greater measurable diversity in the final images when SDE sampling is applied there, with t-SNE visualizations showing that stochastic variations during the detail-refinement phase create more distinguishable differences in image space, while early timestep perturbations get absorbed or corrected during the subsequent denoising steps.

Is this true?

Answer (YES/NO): NO